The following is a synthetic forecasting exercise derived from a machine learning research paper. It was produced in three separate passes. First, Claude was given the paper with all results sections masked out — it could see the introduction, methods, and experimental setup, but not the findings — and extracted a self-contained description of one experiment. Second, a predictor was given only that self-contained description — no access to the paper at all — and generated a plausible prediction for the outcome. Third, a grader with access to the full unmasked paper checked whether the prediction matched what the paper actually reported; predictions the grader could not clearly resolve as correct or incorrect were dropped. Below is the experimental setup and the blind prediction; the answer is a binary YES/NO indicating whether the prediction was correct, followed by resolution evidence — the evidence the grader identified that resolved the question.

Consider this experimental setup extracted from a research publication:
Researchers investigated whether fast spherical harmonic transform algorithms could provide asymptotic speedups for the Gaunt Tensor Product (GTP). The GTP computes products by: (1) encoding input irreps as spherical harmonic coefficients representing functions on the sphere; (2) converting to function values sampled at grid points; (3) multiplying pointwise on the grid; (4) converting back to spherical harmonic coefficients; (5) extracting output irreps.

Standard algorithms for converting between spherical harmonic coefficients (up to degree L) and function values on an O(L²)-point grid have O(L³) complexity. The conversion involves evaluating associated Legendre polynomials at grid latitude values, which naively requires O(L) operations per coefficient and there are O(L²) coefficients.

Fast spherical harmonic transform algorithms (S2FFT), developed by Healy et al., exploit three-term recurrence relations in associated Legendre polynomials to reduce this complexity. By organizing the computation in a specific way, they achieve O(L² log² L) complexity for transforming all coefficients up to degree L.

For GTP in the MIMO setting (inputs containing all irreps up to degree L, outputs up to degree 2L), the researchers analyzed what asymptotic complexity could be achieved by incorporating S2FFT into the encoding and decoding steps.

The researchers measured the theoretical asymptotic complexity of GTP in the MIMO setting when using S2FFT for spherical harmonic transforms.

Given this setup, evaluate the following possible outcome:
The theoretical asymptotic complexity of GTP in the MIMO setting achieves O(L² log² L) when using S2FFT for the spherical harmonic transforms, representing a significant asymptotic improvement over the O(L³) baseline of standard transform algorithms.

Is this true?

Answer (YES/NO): YES